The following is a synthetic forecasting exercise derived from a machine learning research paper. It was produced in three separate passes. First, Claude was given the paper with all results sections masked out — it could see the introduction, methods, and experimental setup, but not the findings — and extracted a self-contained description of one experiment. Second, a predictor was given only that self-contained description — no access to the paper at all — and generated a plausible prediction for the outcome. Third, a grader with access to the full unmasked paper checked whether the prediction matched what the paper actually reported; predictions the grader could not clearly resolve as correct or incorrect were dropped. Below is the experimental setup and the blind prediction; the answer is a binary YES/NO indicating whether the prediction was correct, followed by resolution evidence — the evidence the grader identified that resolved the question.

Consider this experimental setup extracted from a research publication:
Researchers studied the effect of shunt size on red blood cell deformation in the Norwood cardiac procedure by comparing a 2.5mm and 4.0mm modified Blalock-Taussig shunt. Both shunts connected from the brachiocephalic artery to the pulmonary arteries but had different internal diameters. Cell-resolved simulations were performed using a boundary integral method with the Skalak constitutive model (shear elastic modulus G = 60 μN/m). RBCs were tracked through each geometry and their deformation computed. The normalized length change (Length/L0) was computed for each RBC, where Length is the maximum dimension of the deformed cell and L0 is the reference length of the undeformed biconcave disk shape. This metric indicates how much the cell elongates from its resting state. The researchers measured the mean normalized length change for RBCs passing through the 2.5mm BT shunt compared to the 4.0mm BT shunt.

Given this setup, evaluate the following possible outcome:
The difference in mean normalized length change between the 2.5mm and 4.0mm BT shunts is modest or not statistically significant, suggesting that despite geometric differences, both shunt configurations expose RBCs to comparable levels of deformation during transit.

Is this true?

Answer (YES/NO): YES